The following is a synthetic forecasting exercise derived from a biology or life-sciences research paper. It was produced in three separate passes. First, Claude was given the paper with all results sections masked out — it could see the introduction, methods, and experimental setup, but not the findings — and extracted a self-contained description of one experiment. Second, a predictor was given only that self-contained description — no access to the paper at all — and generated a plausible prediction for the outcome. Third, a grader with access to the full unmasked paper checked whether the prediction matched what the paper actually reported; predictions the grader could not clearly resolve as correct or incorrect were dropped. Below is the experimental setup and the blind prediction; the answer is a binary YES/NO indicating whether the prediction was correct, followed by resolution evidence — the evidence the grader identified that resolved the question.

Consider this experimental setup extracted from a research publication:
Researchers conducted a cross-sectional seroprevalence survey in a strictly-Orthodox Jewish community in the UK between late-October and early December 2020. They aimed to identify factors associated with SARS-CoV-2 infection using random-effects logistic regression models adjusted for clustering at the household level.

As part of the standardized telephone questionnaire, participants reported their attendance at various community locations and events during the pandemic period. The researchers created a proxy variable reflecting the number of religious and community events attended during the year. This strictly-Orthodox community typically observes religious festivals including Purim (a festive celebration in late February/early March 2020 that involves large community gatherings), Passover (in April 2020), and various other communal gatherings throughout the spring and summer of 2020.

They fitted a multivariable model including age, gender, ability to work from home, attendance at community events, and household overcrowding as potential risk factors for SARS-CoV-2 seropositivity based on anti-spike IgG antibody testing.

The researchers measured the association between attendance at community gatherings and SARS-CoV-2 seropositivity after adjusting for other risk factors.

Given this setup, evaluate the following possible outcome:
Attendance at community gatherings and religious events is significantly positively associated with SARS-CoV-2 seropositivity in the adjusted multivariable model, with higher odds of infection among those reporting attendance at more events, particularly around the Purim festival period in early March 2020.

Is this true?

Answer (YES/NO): NO